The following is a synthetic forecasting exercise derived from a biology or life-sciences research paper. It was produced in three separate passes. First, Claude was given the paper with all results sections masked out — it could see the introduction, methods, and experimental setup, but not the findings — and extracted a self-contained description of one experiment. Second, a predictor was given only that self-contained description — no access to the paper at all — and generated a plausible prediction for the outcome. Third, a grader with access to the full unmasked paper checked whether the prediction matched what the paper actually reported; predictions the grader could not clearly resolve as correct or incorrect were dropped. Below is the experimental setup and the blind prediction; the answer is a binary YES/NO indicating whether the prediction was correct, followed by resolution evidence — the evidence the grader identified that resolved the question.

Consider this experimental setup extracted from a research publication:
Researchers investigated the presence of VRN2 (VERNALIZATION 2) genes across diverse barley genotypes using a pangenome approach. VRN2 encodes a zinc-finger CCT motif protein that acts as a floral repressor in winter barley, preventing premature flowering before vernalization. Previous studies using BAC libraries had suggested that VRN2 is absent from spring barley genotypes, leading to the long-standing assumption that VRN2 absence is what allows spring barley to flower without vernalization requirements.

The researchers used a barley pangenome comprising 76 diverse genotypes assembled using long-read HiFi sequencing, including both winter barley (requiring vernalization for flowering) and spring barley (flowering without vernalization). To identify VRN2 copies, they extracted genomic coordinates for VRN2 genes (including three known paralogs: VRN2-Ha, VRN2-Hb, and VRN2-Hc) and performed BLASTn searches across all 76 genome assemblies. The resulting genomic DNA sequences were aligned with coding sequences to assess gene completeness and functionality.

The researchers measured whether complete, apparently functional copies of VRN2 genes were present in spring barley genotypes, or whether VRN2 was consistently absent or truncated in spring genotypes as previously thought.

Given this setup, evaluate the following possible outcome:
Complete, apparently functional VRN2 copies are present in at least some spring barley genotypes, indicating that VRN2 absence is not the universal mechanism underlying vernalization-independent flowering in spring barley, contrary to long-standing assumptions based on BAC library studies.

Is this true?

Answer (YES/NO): YES